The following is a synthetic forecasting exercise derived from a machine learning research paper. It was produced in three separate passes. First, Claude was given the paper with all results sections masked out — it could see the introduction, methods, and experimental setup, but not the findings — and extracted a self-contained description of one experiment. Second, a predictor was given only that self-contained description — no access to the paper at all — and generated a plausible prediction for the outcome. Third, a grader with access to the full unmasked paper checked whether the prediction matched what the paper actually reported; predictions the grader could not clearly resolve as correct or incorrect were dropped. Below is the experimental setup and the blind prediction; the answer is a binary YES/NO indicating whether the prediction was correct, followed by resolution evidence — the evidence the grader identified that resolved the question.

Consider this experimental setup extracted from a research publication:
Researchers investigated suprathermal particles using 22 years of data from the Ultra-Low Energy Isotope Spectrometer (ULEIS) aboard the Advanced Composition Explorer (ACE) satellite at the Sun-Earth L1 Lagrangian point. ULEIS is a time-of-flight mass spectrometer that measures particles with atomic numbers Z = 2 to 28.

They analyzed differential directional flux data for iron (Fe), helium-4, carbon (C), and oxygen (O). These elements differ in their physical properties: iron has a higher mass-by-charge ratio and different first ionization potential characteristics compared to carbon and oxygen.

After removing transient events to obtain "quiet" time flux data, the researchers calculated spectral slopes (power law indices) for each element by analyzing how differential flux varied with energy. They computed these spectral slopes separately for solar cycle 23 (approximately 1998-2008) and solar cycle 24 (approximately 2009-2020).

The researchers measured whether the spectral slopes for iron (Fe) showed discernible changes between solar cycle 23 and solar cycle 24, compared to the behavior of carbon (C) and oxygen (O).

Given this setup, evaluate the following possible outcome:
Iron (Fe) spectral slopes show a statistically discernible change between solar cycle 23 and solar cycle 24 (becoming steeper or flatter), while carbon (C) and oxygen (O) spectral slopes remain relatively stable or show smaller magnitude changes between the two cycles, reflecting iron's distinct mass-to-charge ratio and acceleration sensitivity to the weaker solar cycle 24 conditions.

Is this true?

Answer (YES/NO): YES